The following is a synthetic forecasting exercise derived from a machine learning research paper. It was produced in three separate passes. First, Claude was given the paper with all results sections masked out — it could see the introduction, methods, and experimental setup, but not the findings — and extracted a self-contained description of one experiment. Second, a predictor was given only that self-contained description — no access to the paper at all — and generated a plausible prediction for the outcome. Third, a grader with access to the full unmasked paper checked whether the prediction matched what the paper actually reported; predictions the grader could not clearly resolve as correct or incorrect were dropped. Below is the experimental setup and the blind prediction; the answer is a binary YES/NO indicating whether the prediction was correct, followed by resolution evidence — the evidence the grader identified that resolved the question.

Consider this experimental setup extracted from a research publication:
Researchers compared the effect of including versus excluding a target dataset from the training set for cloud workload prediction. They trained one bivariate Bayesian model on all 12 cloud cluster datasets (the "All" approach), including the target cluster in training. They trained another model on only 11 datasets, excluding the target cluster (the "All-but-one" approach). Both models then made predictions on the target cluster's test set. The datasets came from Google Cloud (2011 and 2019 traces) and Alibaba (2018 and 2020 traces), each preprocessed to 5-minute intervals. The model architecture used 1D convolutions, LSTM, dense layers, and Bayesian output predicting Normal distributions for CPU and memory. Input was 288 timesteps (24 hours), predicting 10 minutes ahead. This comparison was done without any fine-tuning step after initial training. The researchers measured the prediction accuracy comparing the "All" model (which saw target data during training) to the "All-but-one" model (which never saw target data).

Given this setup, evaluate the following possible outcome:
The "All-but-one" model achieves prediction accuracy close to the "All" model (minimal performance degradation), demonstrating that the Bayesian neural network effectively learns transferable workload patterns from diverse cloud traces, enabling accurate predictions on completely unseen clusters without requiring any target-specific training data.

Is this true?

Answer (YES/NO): YES